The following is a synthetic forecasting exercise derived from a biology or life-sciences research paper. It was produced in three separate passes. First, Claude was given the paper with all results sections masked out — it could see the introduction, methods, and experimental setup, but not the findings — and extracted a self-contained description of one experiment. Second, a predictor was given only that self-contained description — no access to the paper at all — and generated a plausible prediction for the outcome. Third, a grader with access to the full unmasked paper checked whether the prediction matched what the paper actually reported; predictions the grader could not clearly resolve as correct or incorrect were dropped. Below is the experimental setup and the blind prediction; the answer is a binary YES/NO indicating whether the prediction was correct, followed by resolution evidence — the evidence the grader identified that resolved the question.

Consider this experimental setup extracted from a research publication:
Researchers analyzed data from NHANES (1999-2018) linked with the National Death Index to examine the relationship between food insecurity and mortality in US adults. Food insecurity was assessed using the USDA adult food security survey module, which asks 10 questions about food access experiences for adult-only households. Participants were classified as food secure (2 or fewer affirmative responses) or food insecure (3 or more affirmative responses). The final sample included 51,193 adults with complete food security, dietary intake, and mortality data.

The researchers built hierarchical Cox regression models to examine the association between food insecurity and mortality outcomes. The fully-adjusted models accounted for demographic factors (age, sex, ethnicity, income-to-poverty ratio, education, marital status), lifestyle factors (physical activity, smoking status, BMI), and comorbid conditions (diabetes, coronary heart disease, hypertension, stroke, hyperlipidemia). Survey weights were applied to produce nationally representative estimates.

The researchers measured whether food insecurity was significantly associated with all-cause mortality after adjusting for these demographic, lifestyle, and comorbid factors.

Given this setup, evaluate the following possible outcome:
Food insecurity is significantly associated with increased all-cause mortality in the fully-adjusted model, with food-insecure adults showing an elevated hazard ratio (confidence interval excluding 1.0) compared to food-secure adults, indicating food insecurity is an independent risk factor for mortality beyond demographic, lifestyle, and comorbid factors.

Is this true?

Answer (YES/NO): YES